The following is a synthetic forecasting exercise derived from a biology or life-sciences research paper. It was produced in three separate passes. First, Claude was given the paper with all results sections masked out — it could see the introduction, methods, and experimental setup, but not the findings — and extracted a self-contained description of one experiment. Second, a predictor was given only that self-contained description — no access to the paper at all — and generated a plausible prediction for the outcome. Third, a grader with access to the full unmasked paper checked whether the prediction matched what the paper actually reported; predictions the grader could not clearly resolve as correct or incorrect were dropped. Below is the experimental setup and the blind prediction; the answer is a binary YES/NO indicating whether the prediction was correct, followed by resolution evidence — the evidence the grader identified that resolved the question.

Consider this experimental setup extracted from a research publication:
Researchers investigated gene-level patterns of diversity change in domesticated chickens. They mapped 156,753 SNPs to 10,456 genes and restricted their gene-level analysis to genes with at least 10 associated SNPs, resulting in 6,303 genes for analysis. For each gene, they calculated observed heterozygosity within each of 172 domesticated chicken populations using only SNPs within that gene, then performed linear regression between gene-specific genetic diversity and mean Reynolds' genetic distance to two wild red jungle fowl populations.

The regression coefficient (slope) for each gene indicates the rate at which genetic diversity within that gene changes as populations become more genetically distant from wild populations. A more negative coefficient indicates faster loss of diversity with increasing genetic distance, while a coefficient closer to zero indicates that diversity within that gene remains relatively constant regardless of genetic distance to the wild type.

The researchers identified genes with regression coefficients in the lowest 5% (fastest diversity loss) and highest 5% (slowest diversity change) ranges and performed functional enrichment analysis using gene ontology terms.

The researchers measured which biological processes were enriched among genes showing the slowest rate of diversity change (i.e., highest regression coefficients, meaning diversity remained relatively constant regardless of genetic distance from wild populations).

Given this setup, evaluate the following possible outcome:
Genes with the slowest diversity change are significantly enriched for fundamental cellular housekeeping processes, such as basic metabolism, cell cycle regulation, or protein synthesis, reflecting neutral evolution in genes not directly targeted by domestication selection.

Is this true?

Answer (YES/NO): NO